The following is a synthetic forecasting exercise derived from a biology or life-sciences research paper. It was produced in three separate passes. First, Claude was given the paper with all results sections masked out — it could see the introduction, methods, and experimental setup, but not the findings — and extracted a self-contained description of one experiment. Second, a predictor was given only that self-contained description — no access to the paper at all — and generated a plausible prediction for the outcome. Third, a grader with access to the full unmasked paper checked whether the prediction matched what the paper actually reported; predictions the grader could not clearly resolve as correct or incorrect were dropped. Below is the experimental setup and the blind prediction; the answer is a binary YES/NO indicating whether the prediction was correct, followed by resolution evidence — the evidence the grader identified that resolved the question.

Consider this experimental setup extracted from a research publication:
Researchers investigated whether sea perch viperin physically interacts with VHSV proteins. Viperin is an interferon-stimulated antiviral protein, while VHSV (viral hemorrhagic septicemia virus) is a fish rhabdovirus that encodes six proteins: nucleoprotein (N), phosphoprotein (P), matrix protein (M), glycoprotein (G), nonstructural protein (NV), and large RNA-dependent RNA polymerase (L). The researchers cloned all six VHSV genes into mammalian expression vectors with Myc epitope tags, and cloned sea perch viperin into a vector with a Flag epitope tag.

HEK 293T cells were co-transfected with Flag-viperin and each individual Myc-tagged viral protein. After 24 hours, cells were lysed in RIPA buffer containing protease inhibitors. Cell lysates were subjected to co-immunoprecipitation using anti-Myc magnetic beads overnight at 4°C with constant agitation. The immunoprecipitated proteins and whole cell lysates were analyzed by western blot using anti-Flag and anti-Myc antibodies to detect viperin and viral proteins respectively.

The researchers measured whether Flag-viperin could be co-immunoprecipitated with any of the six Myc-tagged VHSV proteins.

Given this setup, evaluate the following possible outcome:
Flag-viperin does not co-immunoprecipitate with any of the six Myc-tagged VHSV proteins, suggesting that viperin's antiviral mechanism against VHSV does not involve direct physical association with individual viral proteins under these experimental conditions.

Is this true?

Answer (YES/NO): NO